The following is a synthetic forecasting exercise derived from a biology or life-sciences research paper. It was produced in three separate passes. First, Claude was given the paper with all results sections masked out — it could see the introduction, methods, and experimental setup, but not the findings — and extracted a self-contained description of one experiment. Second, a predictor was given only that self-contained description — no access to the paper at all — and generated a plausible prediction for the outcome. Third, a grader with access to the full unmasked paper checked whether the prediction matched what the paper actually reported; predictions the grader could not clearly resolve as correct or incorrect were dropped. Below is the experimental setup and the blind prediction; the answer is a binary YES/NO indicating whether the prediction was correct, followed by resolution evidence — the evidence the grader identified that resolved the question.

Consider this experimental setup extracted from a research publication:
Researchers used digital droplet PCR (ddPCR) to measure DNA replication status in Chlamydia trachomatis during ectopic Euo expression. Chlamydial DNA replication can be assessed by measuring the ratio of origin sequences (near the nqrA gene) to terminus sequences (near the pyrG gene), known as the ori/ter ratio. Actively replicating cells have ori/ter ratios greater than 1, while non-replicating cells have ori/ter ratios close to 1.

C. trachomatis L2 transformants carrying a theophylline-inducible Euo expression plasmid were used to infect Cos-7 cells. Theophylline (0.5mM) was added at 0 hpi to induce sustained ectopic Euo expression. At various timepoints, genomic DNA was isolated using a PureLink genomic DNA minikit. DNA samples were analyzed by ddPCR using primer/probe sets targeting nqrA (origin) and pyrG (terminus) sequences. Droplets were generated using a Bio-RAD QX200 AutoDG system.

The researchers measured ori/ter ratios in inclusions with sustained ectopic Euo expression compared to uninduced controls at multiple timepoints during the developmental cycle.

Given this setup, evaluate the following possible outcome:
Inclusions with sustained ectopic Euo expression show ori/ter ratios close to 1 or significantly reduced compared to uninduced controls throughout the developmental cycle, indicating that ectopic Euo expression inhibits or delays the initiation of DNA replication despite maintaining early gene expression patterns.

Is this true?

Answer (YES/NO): NO